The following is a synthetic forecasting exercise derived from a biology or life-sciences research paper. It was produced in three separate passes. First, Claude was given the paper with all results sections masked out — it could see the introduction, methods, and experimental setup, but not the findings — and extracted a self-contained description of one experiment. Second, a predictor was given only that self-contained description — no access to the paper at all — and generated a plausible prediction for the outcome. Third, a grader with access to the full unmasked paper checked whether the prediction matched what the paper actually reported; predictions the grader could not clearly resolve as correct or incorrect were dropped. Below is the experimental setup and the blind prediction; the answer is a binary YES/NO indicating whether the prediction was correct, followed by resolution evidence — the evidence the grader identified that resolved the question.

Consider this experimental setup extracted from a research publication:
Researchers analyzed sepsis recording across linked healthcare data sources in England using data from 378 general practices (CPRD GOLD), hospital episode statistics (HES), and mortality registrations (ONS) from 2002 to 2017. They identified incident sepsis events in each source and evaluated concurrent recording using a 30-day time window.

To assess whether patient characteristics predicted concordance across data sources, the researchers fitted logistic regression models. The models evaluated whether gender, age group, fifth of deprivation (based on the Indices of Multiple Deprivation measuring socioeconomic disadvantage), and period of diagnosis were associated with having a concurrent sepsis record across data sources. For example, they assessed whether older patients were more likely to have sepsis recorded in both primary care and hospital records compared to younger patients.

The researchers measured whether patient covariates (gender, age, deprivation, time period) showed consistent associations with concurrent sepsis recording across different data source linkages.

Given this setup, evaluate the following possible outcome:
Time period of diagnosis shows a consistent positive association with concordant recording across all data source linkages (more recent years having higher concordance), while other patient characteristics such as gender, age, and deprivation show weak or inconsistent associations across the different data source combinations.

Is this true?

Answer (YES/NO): NO